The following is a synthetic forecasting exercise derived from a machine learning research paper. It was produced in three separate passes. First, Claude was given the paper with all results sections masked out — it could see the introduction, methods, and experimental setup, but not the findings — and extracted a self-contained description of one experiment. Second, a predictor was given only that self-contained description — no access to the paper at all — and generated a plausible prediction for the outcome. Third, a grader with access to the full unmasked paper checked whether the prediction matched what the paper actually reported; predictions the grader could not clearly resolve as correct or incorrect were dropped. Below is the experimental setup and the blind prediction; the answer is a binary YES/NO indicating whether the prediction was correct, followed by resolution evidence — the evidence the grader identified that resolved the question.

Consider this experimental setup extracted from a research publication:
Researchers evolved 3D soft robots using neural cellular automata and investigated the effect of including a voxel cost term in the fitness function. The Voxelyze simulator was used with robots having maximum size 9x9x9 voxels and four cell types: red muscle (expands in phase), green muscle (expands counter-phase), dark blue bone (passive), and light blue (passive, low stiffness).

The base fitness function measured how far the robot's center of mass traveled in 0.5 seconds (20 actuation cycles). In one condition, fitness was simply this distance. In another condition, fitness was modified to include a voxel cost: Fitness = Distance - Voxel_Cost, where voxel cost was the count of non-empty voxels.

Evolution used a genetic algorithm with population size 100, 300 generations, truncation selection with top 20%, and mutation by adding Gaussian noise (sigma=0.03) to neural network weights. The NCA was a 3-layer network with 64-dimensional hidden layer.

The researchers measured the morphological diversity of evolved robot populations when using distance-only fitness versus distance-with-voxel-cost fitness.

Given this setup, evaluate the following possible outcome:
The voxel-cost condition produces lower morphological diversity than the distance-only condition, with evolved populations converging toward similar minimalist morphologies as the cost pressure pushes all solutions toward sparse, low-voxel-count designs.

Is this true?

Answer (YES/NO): NO